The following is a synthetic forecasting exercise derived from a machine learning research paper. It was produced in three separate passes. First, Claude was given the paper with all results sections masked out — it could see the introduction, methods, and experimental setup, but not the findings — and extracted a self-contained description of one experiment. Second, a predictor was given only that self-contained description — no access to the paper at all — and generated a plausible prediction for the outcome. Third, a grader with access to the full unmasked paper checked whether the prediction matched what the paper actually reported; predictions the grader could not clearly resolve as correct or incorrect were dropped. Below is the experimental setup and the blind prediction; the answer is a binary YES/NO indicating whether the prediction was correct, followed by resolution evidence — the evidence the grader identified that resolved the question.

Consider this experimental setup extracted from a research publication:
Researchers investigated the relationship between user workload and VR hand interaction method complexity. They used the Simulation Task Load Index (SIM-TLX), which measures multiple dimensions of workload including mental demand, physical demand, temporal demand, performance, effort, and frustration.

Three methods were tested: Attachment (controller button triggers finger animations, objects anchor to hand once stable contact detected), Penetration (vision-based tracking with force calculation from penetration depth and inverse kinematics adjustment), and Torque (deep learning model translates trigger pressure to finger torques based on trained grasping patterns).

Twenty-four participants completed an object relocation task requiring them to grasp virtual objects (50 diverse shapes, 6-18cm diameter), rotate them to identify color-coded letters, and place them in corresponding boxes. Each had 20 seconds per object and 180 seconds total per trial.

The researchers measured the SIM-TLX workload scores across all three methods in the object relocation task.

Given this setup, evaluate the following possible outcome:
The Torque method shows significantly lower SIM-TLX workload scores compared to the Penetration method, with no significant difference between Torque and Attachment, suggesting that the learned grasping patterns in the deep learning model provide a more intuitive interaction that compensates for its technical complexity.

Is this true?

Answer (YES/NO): NO